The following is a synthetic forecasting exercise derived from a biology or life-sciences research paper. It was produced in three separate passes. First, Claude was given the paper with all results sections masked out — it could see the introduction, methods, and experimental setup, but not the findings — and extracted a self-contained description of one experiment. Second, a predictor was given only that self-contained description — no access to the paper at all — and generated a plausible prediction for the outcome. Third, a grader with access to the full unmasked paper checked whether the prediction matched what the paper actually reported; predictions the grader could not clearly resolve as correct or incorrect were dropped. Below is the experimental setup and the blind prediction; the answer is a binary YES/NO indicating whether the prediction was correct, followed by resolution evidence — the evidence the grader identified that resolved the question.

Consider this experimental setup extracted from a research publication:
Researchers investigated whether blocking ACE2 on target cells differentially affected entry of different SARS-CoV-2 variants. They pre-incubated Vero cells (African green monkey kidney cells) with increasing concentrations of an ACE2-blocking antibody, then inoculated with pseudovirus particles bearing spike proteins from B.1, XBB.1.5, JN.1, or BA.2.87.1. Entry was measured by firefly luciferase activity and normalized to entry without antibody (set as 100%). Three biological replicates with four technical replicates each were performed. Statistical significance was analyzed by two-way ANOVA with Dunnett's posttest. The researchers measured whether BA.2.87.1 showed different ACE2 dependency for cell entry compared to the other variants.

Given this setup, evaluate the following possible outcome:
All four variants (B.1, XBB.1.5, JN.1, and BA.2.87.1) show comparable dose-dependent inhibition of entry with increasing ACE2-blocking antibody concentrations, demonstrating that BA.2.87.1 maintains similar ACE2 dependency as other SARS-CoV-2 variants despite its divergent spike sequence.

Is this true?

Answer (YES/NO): YES